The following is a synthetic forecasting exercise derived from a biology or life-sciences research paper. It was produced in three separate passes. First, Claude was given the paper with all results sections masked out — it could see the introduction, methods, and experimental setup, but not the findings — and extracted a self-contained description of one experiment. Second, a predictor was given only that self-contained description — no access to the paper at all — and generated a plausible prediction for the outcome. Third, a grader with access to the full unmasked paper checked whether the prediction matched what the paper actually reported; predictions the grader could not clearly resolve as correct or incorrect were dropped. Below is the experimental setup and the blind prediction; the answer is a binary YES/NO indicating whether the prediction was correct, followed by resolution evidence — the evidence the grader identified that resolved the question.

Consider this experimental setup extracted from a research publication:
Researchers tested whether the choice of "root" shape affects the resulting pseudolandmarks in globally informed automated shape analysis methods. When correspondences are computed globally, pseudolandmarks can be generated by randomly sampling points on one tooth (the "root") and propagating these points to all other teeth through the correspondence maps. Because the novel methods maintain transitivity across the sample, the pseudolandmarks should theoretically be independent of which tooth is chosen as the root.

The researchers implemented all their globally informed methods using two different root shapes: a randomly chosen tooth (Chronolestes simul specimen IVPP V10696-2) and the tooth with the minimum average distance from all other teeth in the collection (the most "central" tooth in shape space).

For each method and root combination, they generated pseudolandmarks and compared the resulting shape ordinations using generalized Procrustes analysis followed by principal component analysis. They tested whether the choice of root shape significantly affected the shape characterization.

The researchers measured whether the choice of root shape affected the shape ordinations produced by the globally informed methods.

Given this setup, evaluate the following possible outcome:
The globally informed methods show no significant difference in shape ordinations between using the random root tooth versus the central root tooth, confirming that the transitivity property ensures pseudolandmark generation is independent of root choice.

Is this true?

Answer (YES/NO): NO